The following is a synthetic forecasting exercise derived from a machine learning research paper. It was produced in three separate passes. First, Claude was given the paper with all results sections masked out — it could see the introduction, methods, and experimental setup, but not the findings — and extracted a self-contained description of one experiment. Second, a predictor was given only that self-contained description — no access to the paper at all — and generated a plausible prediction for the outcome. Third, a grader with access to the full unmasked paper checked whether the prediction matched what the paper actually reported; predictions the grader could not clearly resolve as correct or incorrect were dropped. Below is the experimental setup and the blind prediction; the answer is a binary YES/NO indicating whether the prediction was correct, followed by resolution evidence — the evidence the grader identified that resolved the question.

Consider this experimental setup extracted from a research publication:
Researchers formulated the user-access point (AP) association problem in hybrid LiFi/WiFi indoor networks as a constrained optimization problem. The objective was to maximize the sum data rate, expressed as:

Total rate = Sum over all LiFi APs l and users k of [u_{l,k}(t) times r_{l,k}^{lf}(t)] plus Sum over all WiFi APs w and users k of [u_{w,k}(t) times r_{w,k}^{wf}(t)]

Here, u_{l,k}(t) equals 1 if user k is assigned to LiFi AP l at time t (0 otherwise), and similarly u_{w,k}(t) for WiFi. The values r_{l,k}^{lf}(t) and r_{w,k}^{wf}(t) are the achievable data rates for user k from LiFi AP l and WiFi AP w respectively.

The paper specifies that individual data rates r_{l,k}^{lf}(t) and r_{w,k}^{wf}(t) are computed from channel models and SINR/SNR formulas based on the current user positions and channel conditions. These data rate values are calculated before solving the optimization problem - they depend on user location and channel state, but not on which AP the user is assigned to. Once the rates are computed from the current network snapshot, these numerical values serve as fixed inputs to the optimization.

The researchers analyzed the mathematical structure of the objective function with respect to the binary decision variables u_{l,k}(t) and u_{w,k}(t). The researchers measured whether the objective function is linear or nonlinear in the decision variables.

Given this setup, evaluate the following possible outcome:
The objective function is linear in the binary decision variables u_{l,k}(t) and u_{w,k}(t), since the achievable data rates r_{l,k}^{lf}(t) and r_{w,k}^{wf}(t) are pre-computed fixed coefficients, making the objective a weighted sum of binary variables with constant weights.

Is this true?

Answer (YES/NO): YES